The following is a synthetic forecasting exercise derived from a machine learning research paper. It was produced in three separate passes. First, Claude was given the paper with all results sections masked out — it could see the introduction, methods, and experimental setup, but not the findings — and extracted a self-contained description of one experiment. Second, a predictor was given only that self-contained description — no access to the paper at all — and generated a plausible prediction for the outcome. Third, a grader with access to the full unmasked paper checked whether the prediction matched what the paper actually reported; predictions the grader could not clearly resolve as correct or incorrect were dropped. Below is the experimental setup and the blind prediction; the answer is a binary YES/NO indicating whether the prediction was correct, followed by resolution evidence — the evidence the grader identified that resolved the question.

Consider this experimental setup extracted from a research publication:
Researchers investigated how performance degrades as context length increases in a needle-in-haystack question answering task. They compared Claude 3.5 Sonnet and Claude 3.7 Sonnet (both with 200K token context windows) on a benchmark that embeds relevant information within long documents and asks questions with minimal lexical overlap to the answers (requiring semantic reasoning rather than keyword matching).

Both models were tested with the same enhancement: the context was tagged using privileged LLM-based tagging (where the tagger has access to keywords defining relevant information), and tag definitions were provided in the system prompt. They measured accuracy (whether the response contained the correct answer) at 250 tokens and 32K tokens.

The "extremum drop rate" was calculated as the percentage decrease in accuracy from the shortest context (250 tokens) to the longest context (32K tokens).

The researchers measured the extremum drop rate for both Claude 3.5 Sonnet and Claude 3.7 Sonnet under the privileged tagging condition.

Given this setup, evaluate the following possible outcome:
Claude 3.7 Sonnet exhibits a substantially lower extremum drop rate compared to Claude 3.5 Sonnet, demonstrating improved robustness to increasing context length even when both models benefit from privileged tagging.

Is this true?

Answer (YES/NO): YES